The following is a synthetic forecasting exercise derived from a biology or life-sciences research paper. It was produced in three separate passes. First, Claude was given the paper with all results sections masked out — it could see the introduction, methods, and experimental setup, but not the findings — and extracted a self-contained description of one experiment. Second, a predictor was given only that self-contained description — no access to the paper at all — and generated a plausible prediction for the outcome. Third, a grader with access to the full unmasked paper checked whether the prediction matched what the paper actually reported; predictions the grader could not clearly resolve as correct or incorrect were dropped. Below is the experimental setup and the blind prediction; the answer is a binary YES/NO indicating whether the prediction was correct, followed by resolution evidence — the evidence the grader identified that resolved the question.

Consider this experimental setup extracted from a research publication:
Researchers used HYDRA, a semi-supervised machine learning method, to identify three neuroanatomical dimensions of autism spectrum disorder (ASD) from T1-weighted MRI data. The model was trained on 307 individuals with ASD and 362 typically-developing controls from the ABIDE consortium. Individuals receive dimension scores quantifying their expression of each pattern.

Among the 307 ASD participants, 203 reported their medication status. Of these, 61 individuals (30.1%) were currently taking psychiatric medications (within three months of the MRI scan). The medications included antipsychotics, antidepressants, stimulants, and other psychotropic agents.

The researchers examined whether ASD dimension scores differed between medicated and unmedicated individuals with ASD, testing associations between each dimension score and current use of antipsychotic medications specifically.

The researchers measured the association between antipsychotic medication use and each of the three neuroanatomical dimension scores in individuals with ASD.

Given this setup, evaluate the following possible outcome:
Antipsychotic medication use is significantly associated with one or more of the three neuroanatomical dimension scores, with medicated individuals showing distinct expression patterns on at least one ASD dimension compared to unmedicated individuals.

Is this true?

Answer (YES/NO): YES